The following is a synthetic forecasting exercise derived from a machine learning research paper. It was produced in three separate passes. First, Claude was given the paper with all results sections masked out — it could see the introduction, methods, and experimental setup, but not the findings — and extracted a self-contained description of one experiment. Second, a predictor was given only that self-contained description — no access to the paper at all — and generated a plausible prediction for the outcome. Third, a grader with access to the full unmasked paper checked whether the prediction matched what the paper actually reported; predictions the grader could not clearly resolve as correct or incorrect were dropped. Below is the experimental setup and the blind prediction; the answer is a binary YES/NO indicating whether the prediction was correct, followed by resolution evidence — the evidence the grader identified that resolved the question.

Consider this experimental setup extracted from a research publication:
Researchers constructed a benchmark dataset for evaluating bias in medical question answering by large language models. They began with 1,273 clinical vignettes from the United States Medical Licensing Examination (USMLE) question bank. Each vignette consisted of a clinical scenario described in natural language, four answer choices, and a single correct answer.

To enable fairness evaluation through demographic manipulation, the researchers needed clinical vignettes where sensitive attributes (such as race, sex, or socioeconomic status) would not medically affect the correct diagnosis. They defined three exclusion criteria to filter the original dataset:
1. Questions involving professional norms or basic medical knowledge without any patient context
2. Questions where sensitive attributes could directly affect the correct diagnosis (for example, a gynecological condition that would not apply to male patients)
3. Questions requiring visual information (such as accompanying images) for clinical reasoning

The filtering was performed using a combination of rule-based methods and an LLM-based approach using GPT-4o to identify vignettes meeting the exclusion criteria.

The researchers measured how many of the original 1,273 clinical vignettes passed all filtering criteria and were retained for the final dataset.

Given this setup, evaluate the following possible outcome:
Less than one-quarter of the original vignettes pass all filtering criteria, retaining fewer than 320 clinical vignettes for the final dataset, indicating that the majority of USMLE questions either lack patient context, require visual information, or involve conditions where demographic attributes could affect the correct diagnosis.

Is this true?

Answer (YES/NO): NO